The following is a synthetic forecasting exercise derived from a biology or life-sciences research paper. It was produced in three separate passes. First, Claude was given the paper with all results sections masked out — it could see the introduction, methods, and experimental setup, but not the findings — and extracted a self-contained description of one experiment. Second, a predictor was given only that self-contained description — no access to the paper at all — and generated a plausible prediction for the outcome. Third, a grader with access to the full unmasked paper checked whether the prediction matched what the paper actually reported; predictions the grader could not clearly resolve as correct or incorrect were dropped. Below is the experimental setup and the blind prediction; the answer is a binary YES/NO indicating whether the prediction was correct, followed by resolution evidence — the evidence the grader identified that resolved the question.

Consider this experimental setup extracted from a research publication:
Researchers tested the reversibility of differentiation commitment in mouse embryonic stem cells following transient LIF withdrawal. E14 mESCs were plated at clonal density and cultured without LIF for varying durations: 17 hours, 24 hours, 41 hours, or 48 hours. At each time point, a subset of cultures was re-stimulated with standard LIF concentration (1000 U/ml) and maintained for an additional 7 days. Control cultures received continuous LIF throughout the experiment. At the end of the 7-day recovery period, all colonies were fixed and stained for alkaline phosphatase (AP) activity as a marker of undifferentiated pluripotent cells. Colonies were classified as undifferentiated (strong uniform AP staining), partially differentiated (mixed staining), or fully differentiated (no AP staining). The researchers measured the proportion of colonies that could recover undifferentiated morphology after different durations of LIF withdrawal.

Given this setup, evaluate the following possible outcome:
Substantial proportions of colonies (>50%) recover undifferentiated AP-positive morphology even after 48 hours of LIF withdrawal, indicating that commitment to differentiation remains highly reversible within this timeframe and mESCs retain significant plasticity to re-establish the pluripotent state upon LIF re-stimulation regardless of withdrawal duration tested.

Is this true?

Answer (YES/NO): NO